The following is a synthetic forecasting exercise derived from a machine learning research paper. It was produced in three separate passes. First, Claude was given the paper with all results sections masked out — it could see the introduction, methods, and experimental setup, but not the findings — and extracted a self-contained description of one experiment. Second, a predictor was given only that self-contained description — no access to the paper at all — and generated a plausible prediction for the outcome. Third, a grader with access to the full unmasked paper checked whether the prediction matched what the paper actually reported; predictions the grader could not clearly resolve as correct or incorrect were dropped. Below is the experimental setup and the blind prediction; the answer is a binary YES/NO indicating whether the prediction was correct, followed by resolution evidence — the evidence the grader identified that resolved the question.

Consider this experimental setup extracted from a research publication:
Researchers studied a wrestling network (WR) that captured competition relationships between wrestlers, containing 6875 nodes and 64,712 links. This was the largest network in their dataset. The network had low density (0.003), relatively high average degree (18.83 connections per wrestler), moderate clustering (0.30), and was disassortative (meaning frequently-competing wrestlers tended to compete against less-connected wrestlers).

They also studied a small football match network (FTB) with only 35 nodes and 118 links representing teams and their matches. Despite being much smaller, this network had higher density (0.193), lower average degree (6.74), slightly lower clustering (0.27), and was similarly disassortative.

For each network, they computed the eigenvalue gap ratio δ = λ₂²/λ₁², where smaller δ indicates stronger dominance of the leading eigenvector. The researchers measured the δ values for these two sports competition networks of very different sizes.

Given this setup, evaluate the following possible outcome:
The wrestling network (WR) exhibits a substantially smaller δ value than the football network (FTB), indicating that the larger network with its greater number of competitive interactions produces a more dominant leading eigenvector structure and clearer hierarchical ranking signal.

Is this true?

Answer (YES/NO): NO